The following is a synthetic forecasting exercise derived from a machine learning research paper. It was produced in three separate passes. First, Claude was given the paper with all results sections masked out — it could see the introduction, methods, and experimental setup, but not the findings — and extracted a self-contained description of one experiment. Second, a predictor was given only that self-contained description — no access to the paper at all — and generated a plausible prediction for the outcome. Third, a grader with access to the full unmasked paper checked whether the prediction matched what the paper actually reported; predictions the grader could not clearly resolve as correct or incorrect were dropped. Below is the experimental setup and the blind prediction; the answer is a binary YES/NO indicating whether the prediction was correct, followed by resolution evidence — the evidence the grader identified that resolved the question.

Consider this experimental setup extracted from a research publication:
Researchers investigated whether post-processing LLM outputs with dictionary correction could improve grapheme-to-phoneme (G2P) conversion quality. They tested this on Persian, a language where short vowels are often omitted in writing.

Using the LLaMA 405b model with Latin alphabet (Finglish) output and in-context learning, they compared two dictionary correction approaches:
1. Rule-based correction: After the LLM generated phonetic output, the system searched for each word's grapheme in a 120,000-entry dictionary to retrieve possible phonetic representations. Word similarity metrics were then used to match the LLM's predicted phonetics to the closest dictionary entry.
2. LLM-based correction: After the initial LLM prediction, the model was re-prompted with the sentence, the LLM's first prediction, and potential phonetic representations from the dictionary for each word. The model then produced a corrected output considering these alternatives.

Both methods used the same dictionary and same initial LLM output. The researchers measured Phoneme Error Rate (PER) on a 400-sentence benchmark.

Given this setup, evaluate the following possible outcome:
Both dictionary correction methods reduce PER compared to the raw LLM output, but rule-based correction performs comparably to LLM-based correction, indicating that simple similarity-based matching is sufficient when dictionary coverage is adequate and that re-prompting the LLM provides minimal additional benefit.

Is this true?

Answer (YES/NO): NO